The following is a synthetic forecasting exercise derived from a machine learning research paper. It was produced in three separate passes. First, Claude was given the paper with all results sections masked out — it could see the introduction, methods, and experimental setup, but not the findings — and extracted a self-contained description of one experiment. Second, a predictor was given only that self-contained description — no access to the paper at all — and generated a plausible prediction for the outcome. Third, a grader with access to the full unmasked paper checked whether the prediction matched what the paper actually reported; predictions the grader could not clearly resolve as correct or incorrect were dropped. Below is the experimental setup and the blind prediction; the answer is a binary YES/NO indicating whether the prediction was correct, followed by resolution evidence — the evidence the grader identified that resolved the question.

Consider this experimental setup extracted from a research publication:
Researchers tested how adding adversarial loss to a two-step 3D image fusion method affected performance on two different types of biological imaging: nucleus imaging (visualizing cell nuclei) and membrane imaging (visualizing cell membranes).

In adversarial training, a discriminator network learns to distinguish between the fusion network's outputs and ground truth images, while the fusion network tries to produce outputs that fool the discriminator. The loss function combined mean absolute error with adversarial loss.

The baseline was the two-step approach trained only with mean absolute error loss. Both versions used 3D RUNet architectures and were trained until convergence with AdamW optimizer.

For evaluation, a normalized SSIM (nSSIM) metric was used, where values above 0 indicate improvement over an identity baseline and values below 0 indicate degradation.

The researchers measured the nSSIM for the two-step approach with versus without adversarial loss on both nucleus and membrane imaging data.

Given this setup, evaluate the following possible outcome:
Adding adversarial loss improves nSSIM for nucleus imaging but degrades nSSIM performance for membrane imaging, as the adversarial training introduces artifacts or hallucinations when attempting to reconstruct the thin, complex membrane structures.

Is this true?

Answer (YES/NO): NO